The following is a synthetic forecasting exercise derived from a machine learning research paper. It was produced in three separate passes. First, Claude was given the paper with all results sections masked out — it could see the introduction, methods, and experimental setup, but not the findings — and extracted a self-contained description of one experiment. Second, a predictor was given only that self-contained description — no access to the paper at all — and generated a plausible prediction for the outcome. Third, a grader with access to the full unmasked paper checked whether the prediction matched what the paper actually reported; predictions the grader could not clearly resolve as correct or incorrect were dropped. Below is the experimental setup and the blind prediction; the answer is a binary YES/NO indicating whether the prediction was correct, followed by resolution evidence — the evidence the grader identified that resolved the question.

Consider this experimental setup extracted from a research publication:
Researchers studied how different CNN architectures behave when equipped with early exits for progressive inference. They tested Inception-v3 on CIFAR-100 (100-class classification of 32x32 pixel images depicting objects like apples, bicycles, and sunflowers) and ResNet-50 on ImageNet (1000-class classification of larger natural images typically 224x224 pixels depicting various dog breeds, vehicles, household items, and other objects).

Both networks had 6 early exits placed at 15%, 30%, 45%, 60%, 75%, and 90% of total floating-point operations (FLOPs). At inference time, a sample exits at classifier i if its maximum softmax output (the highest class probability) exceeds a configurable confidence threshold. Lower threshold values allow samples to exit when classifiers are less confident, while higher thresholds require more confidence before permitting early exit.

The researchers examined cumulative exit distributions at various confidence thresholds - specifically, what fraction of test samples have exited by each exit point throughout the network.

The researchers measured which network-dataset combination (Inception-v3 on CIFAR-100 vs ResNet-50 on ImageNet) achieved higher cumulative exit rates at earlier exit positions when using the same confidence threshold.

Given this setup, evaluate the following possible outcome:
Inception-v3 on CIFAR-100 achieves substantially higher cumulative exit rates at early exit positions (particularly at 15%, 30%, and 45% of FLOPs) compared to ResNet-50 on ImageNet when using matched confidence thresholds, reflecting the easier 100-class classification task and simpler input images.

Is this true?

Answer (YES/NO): YES